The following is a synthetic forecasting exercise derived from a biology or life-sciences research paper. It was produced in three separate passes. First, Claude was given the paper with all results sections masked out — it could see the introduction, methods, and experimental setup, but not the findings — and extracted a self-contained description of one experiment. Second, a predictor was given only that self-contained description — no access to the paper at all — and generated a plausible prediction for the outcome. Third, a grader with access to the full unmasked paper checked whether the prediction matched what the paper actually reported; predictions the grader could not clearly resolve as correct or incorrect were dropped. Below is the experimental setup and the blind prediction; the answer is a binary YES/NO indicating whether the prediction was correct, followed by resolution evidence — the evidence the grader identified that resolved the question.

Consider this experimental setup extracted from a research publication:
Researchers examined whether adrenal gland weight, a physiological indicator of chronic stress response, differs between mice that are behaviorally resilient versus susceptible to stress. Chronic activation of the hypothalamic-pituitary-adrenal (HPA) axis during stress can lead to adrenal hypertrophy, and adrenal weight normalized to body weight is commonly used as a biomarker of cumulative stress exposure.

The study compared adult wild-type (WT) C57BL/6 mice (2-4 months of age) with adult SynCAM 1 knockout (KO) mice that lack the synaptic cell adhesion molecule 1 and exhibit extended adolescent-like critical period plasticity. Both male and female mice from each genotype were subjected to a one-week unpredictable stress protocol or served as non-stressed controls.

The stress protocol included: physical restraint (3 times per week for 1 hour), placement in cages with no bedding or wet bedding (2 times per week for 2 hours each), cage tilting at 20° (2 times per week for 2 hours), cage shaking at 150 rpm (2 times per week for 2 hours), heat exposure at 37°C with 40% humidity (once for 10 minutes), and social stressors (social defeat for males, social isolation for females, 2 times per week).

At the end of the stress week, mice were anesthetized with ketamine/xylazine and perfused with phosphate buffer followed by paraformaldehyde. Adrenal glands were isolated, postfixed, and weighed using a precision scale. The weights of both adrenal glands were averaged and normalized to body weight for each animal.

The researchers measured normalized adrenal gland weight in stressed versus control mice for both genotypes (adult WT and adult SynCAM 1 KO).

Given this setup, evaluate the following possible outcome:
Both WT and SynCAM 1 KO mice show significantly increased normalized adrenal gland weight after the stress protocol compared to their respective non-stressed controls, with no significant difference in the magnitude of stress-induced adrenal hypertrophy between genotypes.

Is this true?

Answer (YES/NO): NO